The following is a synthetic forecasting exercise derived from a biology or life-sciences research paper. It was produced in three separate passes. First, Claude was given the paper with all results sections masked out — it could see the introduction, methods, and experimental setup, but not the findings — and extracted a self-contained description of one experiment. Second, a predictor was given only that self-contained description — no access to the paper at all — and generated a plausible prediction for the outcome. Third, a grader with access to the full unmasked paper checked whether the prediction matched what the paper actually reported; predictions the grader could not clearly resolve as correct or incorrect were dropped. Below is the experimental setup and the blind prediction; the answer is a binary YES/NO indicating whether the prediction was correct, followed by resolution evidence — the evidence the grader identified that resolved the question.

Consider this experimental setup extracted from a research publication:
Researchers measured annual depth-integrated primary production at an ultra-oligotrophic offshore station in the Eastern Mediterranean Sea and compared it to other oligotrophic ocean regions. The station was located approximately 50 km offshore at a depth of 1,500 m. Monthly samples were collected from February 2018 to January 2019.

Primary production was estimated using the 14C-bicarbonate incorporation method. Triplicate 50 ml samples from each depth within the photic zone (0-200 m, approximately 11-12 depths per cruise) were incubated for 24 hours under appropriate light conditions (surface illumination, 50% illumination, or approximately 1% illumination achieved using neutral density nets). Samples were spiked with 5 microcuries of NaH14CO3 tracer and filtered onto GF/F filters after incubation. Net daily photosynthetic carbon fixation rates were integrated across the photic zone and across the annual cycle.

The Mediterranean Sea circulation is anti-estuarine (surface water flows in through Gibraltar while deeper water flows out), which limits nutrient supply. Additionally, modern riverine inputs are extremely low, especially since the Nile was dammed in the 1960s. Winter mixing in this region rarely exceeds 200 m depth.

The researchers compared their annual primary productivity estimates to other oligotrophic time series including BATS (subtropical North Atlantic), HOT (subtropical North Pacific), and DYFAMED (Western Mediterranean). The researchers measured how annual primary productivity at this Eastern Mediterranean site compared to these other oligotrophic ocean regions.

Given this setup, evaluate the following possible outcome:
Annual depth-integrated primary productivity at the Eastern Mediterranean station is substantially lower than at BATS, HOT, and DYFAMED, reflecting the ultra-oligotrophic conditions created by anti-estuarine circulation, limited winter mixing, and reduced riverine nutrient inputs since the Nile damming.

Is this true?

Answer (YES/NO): YES